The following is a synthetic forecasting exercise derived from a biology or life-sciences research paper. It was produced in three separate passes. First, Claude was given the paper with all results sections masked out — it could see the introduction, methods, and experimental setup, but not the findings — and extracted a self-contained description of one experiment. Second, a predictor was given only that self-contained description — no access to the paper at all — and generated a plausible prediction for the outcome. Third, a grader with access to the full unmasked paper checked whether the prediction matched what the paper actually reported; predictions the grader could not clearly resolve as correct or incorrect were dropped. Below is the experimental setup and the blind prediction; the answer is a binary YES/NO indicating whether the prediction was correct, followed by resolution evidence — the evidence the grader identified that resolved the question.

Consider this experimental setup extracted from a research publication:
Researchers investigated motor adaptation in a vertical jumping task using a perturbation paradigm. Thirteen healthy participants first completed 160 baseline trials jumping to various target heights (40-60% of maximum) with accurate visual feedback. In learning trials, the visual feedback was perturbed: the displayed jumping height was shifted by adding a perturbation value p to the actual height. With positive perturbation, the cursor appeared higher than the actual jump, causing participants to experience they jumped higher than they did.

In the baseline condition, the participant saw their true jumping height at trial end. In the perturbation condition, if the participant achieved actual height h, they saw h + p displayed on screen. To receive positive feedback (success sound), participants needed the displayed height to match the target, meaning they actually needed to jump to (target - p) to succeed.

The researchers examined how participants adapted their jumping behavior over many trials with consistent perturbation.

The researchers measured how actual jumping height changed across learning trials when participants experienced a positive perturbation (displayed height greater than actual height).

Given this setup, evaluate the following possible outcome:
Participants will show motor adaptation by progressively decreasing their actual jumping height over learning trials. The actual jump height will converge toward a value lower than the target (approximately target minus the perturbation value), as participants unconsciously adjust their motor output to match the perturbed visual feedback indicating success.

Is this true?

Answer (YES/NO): YES